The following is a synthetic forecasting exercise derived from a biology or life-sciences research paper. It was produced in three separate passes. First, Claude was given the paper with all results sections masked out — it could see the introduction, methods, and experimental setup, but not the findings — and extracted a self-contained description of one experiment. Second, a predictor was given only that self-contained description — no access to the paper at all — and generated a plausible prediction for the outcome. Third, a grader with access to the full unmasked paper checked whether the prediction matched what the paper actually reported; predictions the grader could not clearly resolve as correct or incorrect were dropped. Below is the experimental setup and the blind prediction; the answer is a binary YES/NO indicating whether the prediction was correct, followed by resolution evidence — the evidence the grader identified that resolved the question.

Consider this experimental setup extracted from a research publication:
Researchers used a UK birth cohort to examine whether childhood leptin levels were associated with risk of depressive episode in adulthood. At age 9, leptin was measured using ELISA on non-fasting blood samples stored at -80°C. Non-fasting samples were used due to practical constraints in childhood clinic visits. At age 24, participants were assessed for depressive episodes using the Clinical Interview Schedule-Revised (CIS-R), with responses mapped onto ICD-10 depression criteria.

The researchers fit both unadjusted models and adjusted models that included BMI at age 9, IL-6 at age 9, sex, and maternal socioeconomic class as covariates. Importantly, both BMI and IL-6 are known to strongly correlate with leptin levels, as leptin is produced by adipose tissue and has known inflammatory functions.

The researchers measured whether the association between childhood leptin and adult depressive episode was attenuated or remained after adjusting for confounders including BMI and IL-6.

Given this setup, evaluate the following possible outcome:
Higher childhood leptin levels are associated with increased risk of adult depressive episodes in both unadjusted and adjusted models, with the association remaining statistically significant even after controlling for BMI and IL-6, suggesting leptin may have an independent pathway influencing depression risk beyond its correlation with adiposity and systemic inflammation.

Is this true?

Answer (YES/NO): YES